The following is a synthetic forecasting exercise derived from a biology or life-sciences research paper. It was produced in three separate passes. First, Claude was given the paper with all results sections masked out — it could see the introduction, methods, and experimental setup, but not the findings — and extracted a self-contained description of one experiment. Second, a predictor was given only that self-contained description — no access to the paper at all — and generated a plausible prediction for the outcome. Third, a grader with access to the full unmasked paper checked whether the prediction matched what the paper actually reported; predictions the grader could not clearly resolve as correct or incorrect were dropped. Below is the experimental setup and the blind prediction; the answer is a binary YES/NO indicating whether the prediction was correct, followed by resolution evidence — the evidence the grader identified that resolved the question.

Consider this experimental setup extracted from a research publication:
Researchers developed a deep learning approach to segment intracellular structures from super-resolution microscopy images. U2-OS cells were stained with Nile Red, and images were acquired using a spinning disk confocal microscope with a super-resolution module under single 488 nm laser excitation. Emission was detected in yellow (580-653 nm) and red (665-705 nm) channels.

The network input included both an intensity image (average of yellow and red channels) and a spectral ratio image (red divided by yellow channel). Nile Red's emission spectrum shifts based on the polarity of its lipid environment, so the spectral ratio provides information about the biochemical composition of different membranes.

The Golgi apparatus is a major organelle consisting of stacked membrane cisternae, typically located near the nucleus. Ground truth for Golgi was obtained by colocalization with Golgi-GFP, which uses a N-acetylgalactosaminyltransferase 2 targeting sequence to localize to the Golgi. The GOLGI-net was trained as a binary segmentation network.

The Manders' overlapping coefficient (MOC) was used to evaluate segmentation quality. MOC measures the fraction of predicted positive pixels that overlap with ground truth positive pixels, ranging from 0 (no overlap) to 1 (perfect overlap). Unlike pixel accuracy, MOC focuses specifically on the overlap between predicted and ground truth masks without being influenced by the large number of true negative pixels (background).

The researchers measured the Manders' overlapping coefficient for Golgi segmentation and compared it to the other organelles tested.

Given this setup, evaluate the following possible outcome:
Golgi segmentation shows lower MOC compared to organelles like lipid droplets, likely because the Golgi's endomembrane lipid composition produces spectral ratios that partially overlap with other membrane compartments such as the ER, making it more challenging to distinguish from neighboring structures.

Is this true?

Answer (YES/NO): YES